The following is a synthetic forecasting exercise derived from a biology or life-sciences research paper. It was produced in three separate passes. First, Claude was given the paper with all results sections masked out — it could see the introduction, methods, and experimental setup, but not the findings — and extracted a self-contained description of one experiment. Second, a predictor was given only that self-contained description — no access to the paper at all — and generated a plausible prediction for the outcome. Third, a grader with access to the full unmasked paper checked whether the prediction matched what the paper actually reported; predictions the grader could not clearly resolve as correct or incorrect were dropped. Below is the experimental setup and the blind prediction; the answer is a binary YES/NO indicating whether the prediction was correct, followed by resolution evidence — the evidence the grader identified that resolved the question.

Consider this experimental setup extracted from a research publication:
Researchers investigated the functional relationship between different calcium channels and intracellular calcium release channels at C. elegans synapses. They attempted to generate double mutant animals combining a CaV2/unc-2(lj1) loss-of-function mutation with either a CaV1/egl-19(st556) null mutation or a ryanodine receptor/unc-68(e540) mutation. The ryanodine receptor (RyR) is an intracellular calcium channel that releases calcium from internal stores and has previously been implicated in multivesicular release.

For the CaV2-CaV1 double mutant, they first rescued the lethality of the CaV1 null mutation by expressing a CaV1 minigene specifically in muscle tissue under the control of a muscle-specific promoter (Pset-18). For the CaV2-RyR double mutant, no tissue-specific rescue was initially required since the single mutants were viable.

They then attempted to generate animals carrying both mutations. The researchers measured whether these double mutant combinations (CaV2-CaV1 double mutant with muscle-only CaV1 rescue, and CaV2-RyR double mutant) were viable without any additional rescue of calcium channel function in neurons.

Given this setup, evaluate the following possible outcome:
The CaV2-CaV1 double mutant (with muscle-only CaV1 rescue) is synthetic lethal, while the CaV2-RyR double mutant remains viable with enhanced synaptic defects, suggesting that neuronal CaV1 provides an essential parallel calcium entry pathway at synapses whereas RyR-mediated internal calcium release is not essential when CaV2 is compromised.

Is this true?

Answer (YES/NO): NO